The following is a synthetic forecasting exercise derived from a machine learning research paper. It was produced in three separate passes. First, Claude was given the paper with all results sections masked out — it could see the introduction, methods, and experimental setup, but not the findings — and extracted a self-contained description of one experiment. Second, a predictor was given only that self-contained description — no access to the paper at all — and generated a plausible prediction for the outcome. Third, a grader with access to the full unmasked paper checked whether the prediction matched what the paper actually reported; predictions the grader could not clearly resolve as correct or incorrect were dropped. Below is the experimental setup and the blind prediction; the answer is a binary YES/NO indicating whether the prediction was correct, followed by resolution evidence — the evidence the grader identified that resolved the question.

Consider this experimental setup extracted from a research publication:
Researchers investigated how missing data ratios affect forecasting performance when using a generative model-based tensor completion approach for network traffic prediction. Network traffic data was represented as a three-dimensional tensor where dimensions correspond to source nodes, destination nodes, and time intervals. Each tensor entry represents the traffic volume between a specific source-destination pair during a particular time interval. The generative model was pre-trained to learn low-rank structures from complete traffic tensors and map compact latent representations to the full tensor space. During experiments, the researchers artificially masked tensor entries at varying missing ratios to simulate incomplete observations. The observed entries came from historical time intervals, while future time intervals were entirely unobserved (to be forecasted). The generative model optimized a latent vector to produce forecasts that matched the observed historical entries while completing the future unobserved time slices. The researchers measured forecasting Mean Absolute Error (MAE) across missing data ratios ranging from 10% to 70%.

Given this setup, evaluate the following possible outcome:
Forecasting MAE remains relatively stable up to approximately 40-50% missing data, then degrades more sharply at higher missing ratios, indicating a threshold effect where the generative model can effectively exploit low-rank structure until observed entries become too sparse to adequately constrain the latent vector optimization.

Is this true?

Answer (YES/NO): NO